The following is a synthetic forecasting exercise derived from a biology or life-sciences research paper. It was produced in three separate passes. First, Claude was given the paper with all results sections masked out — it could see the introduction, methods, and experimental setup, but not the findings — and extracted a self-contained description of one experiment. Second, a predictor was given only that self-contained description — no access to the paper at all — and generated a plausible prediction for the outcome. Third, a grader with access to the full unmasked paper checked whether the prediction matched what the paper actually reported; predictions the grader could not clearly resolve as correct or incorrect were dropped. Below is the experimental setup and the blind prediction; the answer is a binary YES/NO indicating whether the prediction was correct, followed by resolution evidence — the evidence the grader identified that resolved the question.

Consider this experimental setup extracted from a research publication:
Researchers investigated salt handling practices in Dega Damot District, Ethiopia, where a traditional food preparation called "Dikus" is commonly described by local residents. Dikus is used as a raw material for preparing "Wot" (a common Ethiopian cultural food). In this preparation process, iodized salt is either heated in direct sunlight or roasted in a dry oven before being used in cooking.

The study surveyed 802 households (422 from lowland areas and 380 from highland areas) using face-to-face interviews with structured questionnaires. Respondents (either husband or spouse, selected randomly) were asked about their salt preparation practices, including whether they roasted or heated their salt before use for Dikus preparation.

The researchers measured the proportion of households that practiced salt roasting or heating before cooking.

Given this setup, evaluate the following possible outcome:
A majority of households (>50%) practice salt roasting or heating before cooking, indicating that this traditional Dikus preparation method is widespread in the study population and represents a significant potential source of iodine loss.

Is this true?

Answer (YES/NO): YES